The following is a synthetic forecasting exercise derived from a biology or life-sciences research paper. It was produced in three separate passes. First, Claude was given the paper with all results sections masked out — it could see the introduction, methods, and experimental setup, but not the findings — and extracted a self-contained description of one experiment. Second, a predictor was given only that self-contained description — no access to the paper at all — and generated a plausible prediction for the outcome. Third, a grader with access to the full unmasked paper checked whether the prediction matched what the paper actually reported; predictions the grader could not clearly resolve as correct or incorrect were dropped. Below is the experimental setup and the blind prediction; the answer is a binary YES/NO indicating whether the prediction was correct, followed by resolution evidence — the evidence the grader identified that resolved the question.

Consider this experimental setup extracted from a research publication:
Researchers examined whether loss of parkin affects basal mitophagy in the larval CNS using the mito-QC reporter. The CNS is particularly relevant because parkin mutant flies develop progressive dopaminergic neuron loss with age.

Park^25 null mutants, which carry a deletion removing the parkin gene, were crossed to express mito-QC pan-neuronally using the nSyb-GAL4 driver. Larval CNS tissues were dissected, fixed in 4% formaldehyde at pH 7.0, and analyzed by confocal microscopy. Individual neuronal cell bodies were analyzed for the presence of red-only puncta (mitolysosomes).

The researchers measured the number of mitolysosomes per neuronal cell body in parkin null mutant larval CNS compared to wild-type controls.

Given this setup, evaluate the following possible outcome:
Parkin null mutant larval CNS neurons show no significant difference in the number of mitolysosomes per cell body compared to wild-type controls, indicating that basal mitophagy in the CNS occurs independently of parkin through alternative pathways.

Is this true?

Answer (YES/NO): YES